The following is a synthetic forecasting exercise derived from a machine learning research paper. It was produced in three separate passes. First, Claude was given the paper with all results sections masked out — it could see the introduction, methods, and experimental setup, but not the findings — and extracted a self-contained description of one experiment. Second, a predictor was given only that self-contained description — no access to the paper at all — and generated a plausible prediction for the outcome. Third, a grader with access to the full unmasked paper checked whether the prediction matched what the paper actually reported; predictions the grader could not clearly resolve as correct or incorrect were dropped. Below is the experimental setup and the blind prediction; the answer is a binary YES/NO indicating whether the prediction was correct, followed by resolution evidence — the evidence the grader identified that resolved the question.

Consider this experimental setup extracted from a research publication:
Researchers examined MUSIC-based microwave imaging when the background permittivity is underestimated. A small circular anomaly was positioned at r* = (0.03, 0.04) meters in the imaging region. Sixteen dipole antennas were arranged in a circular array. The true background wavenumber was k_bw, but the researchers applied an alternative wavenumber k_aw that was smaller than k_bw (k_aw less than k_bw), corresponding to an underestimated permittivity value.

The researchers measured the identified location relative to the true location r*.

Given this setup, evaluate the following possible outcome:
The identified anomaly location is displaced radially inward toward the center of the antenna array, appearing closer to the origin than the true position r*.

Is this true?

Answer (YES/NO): NO